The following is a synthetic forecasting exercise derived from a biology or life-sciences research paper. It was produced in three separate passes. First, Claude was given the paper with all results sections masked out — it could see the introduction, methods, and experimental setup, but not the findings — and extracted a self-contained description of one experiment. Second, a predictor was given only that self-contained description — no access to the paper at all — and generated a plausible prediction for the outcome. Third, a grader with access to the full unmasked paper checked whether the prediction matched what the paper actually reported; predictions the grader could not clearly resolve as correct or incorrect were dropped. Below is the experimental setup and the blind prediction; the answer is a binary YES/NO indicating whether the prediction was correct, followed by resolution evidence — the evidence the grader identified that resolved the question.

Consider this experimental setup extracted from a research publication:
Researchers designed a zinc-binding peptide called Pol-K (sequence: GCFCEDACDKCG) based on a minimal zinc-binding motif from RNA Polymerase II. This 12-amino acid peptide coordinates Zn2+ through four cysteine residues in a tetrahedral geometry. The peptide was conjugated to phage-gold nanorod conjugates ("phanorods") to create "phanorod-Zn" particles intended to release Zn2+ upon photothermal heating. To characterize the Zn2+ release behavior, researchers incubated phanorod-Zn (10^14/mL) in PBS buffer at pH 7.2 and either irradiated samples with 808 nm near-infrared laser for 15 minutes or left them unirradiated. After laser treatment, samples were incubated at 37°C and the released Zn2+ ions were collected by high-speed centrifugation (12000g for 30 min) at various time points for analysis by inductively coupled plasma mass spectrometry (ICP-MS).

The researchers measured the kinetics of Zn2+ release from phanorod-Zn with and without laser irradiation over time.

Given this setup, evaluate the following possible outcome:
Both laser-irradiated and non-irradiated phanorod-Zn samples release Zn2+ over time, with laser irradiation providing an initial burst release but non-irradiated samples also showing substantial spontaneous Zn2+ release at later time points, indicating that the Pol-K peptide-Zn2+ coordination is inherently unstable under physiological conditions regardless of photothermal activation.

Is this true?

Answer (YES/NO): NO